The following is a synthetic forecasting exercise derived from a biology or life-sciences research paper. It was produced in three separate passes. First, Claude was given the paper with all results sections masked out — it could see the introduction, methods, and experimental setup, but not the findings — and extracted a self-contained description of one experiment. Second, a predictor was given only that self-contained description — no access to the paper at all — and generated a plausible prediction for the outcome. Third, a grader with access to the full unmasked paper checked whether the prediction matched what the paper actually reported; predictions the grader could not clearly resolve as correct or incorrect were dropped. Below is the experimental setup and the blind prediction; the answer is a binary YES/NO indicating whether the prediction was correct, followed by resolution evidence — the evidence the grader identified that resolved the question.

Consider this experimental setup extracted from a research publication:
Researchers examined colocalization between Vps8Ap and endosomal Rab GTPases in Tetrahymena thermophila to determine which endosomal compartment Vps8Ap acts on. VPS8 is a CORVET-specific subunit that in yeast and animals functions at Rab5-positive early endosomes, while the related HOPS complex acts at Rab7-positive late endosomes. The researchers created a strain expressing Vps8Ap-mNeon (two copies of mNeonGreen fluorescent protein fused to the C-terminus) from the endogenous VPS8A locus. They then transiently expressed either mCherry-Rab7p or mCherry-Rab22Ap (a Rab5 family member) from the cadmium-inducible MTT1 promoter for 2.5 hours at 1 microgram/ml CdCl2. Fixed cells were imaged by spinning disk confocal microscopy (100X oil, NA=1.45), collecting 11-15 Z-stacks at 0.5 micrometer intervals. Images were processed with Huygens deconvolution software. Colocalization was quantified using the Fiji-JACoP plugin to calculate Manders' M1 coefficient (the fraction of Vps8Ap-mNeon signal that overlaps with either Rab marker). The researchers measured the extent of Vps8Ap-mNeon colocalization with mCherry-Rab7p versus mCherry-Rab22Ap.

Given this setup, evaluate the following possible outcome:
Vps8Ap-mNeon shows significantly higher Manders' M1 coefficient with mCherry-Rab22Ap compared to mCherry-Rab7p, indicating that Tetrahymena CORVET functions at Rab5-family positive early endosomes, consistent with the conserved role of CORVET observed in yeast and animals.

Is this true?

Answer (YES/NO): NO